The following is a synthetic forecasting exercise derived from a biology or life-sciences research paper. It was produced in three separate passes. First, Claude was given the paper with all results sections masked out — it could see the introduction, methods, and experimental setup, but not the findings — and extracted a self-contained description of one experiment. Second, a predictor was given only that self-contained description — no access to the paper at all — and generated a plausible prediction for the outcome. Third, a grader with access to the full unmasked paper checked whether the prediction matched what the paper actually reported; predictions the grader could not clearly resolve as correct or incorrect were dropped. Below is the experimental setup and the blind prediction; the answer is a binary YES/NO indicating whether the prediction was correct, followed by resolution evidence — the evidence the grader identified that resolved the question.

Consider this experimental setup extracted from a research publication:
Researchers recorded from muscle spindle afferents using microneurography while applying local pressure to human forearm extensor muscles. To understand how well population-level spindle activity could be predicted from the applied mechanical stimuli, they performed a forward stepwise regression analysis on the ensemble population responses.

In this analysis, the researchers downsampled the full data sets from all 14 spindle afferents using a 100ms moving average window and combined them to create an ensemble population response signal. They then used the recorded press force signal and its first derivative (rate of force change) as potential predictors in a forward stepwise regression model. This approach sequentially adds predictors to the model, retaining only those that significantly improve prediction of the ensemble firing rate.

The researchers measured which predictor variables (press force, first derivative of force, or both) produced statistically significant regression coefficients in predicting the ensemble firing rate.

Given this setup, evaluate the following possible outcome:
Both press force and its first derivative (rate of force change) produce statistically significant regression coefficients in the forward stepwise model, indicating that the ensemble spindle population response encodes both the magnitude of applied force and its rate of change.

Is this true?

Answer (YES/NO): YES